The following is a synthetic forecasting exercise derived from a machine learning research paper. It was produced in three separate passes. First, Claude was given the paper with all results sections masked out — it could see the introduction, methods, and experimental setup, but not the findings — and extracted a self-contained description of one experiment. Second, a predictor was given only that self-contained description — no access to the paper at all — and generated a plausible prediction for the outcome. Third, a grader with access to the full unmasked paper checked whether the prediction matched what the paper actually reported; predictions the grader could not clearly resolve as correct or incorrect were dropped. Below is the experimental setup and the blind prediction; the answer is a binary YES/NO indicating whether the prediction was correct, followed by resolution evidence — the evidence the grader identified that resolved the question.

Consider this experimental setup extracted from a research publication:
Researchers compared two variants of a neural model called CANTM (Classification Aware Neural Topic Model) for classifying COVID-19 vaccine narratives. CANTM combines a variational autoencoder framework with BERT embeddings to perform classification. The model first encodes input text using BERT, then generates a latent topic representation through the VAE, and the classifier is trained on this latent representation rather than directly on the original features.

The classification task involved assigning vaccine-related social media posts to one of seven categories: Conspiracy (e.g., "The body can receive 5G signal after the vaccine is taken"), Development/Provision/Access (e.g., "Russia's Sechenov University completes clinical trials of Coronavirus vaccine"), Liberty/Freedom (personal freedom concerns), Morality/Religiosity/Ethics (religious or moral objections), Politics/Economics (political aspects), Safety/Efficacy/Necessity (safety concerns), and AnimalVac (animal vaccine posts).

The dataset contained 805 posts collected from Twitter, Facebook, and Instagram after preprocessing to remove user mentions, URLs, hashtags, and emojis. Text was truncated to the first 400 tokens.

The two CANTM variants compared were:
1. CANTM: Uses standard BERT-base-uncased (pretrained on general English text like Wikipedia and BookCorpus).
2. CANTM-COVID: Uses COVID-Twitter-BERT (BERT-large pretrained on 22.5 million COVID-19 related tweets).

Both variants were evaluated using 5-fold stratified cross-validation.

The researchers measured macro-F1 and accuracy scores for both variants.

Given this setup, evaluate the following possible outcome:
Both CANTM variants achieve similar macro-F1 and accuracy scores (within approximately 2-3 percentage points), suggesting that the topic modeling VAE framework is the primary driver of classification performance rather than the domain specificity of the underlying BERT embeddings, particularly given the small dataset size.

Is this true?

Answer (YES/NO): NO